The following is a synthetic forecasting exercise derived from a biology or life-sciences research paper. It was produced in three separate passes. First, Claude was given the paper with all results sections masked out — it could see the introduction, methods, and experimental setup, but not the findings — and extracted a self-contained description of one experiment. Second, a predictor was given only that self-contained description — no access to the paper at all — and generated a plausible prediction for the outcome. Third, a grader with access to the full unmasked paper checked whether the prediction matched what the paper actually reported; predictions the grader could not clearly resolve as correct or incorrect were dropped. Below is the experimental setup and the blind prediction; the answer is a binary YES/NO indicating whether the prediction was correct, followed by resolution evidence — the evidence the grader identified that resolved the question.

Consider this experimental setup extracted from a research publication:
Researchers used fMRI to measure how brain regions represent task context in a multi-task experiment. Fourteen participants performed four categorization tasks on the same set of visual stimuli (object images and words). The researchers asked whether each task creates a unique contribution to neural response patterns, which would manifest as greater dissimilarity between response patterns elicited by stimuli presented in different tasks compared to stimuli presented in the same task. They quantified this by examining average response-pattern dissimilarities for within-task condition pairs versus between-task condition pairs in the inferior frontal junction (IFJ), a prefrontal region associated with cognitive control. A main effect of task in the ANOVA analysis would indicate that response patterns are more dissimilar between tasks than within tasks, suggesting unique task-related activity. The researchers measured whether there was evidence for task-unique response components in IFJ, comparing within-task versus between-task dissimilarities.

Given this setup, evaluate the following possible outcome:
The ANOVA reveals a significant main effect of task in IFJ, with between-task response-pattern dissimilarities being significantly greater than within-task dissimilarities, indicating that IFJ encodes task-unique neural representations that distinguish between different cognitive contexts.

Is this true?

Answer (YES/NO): NO